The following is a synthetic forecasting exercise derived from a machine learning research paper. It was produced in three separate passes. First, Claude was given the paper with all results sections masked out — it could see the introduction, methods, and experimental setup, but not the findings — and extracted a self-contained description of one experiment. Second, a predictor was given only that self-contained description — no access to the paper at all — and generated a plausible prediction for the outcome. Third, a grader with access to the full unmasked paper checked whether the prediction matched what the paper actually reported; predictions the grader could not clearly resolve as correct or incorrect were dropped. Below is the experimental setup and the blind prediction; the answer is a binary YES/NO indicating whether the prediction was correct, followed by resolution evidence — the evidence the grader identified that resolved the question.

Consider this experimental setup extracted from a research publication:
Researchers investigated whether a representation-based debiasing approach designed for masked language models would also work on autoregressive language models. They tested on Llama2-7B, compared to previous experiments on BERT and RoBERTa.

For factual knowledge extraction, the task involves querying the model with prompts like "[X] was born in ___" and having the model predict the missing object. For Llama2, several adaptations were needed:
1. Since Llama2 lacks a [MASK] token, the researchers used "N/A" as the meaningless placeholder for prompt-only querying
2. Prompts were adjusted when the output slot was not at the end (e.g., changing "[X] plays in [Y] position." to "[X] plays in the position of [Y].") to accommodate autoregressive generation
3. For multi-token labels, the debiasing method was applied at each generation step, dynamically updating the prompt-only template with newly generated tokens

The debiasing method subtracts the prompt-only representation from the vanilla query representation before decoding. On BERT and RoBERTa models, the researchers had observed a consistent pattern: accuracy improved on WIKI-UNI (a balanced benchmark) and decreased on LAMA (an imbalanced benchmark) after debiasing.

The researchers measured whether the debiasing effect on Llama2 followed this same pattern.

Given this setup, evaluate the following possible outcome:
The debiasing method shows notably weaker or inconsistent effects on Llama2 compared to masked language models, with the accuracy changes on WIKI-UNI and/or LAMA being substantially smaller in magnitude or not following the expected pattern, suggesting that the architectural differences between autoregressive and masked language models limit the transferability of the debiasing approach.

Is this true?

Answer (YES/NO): NO